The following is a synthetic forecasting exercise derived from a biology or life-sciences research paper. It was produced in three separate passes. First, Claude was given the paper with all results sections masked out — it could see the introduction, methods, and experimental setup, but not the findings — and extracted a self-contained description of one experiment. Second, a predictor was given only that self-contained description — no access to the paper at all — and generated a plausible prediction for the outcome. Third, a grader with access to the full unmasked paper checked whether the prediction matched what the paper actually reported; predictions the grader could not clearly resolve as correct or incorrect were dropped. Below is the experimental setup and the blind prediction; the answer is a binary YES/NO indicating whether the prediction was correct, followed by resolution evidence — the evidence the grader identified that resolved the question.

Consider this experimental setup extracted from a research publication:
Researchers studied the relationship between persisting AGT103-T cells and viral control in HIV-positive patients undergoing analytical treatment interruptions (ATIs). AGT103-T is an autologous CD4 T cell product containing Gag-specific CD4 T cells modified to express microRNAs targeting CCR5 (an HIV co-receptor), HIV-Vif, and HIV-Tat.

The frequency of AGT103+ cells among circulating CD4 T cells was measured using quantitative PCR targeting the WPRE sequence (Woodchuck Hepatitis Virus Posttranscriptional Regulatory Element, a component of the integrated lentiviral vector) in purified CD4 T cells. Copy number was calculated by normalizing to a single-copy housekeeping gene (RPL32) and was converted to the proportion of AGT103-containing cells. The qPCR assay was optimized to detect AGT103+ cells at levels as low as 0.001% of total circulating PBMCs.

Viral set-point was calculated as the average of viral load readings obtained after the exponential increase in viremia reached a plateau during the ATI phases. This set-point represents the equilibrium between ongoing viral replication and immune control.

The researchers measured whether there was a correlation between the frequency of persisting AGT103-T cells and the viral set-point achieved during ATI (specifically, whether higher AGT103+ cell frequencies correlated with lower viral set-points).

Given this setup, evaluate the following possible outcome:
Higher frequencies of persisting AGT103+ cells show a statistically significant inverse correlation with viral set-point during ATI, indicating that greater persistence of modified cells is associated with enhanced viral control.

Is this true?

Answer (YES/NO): NO